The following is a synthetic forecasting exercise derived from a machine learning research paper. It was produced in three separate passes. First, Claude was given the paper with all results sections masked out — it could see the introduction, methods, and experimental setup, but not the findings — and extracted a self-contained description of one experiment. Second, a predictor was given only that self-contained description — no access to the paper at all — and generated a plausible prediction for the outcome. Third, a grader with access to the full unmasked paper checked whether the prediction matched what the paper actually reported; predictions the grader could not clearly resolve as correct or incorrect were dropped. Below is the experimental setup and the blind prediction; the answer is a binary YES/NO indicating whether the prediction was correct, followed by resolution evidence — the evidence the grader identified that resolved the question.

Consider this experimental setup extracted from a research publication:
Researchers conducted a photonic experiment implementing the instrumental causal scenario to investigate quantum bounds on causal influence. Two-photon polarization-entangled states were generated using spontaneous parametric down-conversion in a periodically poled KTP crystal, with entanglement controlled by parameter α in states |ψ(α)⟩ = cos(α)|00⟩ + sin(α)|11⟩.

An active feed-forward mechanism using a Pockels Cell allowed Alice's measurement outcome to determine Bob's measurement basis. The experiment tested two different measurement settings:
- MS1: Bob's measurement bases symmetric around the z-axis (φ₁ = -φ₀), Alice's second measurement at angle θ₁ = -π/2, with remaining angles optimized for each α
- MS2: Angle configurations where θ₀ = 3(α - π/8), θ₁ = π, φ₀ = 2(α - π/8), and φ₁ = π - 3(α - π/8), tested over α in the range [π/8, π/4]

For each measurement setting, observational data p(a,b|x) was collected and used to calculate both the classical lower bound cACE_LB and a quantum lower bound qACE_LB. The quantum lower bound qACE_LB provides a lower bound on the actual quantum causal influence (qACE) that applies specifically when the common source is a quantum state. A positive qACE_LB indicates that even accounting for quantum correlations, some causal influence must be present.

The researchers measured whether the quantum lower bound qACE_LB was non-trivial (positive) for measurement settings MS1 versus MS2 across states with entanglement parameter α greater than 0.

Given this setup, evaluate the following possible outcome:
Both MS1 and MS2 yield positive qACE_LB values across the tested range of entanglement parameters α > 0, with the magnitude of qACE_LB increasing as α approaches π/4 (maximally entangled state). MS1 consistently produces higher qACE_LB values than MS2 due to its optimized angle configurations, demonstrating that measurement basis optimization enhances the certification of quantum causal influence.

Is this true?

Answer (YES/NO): NO